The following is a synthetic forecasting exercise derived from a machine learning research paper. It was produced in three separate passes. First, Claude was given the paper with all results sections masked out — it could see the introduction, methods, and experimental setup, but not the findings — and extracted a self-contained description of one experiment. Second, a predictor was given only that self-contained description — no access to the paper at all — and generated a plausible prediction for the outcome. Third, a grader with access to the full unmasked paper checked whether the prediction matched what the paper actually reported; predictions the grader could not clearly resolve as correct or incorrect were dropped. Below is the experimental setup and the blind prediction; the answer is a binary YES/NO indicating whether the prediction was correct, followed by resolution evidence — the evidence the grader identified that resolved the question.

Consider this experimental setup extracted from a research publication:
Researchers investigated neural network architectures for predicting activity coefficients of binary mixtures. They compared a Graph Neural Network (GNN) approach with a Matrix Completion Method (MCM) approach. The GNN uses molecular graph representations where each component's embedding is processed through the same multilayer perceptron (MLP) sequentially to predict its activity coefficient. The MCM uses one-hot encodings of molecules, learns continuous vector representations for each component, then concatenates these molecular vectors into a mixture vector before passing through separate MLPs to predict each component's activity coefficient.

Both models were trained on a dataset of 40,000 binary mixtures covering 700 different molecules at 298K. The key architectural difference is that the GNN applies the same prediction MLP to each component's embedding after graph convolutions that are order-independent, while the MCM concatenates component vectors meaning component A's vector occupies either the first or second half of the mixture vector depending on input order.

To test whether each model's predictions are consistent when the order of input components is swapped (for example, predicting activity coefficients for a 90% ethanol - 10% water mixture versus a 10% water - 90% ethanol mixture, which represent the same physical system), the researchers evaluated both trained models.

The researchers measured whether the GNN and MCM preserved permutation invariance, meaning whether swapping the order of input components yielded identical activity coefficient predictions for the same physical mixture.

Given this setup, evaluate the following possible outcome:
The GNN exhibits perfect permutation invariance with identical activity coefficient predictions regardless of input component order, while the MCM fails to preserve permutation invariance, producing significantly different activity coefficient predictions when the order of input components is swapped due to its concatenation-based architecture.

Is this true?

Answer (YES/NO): NO